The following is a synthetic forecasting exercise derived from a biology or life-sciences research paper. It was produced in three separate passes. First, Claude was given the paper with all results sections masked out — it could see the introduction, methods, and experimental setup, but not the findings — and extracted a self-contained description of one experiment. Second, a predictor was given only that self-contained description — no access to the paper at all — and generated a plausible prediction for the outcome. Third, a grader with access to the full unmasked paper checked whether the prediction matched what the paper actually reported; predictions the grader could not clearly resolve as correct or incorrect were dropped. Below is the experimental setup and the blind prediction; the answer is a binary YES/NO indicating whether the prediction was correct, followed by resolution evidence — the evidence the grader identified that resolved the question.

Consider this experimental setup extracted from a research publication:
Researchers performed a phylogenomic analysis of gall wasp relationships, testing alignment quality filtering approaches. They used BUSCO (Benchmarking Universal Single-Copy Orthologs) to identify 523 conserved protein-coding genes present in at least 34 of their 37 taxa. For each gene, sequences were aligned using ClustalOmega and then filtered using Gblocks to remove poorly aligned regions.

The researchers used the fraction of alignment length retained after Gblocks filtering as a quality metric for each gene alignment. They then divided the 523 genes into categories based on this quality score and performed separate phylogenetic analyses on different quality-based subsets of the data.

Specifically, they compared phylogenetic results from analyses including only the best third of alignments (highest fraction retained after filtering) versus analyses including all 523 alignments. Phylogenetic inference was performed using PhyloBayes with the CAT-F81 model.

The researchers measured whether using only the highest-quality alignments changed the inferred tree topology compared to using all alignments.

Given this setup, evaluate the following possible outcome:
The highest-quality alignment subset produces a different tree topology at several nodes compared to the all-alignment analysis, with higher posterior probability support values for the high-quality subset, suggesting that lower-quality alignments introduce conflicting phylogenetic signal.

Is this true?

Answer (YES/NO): YES